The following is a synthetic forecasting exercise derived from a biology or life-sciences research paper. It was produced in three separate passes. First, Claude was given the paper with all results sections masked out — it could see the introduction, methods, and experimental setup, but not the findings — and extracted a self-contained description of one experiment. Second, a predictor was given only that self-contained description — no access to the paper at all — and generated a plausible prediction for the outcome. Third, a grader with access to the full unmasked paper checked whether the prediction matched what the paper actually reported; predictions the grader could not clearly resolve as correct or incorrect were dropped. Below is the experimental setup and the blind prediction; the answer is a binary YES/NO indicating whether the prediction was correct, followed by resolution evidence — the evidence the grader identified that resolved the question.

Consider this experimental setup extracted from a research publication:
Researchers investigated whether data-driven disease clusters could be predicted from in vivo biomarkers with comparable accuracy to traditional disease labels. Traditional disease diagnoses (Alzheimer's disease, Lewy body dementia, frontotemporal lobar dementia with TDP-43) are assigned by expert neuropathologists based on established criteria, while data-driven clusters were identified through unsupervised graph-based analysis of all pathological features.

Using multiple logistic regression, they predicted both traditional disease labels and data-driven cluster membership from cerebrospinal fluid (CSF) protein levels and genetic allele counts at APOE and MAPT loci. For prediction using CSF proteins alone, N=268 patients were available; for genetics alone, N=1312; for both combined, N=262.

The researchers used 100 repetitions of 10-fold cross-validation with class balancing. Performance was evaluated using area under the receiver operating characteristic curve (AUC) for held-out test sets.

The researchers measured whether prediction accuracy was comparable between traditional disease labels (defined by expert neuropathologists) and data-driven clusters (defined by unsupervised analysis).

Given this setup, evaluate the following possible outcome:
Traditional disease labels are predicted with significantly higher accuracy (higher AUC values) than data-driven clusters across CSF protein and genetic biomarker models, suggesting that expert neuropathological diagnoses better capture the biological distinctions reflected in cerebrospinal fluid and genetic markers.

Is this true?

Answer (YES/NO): NO